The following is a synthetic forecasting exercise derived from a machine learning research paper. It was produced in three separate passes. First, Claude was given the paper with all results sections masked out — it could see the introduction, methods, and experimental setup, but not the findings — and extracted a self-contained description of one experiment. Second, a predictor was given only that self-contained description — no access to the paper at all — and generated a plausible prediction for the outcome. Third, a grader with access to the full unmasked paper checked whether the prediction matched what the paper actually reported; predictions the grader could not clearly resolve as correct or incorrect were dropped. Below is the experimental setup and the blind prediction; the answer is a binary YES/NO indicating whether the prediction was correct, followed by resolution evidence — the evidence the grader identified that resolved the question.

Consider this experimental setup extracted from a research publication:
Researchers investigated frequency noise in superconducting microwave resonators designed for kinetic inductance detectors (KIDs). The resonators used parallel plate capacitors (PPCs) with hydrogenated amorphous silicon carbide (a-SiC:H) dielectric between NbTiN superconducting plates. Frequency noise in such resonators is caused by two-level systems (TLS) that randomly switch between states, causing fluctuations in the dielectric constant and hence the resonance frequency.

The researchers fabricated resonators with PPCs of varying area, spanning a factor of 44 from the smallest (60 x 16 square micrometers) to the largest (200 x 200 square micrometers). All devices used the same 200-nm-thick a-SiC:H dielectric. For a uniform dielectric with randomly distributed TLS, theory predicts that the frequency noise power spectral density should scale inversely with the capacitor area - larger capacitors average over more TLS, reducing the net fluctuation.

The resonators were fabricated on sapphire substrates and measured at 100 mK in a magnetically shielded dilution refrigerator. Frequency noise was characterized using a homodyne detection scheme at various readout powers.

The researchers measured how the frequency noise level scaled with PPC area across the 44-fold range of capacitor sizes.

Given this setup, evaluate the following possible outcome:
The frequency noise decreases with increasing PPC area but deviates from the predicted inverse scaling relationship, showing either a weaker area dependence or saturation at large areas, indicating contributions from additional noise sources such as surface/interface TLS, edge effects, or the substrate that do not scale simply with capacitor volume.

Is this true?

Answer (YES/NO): YES